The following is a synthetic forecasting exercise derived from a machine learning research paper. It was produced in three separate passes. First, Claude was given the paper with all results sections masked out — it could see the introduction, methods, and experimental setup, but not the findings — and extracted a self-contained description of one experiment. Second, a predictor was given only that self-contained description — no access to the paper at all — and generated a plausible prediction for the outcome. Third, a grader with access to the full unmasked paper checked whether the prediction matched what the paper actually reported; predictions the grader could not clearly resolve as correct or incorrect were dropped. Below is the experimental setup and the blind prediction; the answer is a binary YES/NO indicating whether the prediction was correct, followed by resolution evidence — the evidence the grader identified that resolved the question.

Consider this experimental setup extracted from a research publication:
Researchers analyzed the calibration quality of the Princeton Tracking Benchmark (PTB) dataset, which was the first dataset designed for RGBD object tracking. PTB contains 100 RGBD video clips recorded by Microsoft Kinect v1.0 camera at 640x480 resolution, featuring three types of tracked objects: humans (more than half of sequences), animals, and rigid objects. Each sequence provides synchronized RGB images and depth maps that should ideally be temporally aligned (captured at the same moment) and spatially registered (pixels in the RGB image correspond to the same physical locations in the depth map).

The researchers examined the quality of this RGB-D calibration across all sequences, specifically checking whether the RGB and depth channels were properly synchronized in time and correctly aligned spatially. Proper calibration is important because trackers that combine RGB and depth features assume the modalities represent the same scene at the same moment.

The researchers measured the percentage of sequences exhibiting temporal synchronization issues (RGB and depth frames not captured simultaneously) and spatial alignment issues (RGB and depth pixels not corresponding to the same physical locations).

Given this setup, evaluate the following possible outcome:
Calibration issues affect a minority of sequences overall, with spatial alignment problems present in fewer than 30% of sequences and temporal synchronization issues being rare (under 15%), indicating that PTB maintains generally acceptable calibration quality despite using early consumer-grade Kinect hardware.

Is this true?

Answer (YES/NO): NO